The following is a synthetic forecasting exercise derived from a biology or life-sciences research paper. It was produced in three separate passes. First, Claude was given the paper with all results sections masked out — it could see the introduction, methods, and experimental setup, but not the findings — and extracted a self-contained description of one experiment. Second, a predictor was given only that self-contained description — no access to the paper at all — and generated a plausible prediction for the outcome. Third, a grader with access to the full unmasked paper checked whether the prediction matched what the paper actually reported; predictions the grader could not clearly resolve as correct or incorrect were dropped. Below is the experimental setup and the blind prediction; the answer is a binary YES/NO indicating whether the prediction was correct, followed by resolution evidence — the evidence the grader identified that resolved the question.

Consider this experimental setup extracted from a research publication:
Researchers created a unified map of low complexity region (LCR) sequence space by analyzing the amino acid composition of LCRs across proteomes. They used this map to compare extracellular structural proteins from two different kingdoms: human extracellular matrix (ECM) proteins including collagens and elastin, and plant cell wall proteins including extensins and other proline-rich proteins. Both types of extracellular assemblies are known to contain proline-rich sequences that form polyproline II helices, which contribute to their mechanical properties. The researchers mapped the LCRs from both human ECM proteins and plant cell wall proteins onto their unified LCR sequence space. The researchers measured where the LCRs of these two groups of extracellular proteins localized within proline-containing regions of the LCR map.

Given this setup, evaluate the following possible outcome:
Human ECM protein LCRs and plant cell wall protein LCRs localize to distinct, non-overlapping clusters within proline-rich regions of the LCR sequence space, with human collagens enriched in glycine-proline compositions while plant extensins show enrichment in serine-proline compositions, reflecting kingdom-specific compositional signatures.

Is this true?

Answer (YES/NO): YES